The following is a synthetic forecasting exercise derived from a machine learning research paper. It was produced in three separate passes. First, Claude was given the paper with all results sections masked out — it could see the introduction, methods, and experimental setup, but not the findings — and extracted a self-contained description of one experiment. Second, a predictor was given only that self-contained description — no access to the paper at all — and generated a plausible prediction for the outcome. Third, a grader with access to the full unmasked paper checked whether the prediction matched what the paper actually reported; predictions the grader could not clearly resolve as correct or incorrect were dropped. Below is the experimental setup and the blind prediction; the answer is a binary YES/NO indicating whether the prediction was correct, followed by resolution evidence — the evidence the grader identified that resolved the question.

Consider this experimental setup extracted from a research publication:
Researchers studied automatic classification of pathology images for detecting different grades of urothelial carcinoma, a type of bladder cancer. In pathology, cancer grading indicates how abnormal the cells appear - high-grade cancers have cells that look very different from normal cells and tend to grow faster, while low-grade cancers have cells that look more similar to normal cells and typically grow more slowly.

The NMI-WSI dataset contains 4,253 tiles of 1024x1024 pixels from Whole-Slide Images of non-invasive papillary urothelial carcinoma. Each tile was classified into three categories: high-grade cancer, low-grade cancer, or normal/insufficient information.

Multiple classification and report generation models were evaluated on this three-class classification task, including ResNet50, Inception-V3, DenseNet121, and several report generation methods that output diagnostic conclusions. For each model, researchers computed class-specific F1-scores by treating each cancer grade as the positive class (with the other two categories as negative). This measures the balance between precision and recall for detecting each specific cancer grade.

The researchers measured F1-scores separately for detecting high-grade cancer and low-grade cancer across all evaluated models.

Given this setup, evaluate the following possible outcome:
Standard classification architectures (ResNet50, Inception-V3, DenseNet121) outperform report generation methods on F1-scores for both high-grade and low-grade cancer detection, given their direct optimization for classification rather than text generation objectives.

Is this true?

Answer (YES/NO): NO